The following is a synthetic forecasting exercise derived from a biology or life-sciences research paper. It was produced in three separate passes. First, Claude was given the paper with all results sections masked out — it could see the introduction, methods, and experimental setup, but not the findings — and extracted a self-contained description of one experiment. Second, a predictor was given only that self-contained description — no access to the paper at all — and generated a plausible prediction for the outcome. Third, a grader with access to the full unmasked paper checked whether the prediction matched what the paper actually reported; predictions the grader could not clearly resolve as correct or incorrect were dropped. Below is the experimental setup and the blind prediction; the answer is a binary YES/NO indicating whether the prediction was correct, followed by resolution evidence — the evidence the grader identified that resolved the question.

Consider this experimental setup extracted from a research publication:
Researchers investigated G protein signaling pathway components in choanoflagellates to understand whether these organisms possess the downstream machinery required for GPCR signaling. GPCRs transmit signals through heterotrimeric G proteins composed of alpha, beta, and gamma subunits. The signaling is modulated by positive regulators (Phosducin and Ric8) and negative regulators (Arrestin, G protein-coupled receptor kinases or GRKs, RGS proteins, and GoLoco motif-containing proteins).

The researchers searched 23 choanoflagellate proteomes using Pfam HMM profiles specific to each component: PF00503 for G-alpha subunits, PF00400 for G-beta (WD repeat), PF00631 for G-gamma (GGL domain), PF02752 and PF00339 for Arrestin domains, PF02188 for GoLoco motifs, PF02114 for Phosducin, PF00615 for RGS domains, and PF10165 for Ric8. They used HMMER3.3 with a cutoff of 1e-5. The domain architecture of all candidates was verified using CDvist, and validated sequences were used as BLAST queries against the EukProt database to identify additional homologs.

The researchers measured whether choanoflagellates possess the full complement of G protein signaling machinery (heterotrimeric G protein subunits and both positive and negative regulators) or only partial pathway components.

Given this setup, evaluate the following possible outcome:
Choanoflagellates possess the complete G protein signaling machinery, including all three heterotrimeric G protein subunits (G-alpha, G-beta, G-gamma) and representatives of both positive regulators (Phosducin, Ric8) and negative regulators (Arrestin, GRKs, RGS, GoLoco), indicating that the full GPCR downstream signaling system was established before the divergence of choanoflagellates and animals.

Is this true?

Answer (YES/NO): YES